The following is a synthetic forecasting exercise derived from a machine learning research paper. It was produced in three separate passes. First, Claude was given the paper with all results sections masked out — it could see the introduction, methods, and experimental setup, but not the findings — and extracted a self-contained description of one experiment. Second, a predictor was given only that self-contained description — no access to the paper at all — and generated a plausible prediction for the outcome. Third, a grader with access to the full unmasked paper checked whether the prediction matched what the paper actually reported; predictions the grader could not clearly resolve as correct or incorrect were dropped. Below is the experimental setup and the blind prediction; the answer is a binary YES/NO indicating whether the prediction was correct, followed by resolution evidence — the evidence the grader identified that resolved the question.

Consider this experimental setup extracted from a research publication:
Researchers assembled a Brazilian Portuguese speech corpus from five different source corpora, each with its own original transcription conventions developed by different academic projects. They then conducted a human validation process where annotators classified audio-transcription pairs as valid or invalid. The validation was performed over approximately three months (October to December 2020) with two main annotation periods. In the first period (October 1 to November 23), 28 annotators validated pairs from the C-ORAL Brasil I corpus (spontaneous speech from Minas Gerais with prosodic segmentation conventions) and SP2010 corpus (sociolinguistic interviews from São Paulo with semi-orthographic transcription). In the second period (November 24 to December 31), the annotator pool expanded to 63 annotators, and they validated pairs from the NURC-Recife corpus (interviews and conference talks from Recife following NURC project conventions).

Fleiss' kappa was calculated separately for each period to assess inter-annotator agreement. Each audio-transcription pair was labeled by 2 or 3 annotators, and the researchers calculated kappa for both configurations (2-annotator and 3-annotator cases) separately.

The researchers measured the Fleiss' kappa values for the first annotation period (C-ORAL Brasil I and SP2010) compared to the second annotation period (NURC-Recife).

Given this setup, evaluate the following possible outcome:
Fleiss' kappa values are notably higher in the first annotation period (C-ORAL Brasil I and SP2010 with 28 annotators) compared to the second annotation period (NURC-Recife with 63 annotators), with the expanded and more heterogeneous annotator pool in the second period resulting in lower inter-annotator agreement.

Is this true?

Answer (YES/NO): NO